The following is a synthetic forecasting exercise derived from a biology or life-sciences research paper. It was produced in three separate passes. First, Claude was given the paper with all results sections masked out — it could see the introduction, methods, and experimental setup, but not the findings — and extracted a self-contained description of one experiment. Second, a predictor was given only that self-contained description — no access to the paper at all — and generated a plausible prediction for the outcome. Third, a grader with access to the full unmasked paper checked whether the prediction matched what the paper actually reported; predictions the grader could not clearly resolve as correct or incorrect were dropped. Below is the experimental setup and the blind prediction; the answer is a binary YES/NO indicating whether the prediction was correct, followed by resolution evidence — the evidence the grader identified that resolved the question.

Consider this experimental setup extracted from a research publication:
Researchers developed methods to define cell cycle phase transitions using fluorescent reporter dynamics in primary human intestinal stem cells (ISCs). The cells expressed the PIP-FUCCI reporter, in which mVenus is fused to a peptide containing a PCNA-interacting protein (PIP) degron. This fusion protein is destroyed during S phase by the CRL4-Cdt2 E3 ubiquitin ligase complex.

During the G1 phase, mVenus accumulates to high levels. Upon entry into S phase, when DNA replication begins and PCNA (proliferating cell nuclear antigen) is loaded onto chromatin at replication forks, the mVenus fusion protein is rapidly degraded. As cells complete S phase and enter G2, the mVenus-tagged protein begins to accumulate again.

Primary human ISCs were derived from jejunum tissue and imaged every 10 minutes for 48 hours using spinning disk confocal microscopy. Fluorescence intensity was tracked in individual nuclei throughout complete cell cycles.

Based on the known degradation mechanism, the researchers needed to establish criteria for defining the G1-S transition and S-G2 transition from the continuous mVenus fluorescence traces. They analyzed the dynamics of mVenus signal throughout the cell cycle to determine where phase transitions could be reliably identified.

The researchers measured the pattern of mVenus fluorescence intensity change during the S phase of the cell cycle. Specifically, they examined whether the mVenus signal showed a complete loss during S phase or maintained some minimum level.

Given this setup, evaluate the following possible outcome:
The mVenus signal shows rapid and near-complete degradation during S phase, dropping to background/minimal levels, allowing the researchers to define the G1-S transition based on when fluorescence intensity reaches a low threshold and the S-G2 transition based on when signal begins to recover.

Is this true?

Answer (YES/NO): NO